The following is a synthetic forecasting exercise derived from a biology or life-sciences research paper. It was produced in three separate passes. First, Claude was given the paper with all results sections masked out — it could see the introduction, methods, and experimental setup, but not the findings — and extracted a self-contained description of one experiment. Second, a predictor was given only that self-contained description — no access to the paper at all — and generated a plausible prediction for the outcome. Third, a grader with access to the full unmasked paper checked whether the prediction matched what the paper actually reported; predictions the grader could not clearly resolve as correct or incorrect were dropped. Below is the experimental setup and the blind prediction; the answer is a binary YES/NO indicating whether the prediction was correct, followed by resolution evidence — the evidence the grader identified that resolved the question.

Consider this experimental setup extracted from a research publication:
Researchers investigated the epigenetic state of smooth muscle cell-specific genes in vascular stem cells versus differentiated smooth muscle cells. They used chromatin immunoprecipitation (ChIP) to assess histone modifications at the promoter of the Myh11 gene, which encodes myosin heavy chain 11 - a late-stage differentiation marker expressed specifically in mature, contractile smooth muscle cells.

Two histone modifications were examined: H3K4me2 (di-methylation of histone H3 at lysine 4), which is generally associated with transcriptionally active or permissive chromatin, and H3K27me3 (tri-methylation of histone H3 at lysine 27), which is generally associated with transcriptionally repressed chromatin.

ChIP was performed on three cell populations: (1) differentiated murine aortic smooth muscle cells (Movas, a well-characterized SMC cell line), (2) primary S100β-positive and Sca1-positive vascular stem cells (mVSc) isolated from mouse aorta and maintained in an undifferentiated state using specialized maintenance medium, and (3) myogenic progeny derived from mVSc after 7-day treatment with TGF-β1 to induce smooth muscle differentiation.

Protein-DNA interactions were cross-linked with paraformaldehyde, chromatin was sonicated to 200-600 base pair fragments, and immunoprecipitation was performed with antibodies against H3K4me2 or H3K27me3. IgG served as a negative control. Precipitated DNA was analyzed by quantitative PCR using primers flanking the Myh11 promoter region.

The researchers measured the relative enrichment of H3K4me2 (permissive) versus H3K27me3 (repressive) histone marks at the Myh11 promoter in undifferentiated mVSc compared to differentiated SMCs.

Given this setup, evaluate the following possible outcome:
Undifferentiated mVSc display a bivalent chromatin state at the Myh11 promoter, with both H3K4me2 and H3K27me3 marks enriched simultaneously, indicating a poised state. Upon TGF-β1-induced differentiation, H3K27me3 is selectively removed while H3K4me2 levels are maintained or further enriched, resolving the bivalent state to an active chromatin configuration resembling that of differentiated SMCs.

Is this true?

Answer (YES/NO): NO